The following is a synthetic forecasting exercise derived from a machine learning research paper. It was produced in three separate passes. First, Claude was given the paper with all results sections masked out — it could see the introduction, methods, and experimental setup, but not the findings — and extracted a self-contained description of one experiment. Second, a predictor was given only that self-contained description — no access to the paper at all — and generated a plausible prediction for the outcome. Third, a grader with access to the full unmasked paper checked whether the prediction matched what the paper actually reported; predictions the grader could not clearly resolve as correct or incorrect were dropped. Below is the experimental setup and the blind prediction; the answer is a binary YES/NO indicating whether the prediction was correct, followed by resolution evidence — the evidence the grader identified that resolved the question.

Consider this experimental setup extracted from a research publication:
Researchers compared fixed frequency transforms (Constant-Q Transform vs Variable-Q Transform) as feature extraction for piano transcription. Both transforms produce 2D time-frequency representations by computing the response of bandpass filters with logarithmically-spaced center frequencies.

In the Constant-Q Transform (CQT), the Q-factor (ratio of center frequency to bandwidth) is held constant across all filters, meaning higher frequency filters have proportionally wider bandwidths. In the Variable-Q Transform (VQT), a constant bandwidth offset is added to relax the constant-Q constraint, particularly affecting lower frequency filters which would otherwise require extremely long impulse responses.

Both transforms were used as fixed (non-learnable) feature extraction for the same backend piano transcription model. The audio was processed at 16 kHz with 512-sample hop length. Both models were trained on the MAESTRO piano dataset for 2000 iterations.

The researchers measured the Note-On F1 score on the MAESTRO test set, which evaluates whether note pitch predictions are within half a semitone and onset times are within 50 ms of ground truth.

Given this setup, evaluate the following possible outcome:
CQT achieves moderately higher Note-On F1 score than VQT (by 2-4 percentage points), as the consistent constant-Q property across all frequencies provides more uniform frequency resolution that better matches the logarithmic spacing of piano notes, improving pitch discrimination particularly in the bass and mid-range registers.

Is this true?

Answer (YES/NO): NO